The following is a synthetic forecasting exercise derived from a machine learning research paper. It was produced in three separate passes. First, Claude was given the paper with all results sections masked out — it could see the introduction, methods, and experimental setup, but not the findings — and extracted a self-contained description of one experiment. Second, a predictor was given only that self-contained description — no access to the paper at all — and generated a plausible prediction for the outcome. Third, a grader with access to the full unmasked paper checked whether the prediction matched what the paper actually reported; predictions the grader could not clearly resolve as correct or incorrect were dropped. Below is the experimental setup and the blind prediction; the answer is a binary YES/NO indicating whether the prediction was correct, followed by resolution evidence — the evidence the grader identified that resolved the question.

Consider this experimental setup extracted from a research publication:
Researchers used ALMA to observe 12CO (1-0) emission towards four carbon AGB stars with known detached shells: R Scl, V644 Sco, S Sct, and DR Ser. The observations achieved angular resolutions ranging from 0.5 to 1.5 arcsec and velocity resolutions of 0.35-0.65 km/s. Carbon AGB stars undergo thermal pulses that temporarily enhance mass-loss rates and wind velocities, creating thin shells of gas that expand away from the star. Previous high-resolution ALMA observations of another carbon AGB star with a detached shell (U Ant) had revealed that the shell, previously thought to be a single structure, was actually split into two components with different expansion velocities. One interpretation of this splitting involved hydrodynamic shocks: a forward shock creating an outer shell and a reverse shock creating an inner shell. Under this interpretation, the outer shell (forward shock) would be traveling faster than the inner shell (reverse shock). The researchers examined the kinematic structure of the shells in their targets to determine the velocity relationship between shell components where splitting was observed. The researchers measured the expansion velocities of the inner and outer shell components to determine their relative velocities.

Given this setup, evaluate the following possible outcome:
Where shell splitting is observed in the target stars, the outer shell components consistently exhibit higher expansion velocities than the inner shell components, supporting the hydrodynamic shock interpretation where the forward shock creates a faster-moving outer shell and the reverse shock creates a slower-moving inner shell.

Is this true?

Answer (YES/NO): NO